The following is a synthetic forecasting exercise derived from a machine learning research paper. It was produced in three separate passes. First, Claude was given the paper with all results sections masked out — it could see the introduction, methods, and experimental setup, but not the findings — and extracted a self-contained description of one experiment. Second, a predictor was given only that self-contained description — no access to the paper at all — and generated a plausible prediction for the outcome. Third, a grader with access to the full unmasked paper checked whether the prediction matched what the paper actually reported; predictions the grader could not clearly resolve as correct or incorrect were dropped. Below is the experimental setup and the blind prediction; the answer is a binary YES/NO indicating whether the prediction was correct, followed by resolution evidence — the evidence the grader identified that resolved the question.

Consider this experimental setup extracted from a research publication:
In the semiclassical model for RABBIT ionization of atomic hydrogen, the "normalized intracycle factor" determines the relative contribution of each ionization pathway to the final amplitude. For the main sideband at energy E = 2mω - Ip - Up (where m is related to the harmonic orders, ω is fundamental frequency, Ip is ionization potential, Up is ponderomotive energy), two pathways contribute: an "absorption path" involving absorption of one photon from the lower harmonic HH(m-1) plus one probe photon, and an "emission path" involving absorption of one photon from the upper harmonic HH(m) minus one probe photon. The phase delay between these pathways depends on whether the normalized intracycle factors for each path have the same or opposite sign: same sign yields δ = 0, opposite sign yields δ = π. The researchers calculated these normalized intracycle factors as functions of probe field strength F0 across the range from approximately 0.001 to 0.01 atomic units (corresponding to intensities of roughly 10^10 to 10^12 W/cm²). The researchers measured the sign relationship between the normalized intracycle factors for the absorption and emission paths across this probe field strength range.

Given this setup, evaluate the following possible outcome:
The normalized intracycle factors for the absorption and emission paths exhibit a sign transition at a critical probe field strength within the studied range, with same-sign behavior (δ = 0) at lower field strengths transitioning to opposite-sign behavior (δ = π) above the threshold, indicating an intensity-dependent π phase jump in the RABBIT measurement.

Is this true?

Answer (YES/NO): NO